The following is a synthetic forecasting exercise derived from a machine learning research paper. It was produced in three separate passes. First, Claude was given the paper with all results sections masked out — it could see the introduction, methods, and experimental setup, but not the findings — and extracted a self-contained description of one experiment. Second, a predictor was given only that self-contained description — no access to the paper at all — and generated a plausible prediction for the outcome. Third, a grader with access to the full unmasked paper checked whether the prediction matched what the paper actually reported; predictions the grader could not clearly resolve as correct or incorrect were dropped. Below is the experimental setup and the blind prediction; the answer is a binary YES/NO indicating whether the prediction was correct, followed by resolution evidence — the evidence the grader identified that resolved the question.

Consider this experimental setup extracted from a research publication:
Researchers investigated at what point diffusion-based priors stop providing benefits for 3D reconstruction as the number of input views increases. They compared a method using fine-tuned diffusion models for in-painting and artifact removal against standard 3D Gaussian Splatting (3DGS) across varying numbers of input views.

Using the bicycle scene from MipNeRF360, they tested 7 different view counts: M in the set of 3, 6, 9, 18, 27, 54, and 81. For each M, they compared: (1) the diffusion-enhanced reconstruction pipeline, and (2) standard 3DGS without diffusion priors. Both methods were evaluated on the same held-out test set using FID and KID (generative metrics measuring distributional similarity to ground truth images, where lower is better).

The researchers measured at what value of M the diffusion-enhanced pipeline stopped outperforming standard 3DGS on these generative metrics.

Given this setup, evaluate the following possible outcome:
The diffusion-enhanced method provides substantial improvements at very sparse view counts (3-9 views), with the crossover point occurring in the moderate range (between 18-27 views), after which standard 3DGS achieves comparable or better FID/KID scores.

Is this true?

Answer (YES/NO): NO